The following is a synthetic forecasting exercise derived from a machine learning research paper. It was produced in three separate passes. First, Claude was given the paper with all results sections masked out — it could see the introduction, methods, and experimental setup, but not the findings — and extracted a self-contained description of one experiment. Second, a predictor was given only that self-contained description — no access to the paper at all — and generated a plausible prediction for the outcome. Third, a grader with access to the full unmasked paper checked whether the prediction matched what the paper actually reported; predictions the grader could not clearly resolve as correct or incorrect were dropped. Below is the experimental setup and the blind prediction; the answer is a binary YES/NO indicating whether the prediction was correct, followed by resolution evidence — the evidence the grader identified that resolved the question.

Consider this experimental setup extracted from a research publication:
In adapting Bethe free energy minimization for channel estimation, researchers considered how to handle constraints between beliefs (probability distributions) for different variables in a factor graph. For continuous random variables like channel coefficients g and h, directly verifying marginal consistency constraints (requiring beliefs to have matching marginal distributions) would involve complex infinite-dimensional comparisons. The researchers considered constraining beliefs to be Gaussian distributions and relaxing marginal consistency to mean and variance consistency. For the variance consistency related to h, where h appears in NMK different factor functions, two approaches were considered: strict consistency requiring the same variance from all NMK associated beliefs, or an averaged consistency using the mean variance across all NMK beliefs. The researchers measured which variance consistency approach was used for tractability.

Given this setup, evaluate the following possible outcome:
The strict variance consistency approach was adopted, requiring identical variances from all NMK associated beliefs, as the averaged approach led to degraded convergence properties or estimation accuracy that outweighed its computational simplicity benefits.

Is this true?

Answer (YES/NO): NO